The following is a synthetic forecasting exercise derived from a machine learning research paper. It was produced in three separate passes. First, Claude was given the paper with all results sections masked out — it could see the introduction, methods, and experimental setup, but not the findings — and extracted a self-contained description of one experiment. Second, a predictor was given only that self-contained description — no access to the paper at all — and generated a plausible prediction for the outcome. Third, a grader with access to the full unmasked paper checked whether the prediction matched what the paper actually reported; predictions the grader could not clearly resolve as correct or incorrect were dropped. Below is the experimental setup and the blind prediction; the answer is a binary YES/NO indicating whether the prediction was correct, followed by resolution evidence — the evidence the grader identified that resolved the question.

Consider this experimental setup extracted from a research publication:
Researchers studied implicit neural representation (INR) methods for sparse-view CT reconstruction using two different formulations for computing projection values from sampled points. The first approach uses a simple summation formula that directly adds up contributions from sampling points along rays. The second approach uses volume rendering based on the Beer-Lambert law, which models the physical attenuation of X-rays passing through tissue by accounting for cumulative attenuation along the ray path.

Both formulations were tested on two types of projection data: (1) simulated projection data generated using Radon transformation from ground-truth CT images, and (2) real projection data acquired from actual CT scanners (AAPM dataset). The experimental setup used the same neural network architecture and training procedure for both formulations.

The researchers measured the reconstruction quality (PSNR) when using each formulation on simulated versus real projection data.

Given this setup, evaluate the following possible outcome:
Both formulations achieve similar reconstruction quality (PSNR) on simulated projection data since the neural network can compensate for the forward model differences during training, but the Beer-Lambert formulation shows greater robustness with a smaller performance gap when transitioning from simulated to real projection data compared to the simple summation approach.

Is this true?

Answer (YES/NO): NO